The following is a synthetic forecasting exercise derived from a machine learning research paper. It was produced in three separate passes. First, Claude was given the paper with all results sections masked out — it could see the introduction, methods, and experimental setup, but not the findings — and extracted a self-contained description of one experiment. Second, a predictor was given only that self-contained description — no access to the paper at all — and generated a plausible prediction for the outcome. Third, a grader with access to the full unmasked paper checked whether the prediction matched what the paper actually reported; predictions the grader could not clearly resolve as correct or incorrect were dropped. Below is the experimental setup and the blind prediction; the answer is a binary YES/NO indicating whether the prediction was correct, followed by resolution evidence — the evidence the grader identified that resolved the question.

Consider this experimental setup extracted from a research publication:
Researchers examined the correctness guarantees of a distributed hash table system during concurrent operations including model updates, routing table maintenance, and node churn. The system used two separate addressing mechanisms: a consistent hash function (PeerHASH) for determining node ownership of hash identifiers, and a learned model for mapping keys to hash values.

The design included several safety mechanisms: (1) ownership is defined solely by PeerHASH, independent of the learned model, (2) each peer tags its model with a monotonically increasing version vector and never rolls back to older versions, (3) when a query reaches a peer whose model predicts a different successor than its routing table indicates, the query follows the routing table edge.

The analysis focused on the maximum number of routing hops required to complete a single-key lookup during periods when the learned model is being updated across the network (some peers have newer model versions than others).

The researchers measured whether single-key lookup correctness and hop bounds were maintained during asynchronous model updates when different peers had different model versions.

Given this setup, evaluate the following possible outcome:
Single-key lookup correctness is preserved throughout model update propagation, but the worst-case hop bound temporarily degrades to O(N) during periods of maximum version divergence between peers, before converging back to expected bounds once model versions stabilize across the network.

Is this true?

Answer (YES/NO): NO